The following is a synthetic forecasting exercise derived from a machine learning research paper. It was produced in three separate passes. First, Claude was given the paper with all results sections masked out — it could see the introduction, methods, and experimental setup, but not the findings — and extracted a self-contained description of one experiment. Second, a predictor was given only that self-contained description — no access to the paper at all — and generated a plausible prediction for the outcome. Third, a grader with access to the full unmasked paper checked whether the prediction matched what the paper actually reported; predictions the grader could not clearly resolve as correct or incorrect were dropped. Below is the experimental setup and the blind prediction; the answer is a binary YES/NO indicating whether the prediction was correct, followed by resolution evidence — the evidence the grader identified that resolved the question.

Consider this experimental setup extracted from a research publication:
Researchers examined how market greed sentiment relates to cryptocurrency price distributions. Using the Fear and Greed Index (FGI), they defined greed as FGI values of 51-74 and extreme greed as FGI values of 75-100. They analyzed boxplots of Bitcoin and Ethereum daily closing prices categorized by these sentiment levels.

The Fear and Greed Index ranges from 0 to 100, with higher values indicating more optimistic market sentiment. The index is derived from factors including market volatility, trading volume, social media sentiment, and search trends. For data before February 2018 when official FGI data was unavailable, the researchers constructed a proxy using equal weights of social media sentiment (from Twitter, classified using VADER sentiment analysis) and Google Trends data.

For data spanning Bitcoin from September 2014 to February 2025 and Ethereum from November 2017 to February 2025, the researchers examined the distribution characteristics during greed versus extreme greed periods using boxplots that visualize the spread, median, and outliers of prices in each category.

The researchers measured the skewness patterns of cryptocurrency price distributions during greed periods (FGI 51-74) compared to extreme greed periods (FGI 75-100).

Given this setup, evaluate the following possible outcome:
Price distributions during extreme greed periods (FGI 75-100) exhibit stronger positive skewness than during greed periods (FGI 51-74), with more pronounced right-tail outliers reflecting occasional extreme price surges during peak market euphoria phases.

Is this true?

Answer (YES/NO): YES